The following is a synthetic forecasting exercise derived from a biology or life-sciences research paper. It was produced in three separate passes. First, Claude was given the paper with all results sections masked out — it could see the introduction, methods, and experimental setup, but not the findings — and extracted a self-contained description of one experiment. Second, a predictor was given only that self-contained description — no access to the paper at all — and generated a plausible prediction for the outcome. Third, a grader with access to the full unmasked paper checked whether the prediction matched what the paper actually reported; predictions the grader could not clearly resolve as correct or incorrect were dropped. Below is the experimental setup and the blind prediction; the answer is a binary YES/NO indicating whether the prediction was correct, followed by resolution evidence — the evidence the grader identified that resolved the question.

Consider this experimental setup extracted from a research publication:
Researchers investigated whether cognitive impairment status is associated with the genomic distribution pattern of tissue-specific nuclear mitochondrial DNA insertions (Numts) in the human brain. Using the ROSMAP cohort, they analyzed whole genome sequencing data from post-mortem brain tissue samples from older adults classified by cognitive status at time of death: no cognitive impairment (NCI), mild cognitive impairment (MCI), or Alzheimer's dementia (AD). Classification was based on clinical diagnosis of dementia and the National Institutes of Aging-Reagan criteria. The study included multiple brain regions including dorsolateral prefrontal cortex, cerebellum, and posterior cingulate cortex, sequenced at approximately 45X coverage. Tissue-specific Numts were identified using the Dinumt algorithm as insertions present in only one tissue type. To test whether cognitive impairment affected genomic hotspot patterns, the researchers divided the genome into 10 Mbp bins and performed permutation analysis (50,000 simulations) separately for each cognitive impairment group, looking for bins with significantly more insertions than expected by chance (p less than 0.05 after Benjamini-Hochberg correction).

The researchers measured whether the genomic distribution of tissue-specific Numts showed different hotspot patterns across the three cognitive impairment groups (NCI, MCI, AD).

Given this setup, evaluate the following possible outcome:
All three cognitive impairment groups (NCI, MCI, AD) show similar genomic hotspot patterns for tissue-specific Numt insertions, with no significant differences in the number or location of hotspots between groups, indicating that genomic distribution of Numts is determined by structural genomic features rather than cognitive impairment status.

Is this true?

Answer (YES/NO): YES